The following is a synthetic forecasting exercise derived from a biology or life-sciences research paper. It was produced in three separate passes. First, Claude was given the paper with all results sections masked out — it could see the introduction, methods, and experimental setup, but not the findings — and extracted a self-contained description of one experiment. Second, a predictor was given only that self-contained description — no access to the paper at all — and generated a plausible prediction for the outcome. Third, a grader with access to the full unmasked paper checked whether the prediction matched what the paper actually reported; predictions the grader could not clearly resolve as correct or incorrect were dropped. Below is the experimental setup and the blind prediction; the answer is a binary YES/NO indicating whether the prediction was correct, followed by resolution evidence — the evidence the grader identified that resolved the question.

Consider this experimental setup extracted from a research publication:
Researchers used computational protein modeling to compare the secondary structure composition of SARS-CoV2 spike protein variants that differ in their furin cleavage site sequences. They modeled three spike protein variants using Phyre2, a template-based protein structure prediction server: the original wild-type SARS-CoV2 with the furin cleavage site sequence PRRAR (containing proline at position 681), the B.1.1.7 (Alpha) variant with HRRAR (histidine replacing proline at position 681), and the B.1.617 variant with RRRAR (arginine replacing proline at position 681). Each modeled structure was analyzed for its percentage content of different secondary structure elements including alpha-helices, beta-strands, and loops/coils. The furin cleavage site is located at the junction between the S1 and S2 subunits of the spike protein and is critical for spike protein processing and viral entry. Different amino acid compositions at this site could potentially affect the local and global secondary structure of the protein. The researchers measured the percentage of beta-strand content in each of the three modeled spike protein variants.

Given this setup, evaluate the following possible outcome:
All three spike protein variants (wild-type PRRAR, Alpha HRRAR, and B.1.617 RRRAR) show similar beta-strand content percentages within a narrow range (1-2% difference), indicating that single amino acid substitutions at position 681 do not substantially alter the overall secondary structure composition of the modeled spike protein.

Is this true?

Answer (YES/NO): NO